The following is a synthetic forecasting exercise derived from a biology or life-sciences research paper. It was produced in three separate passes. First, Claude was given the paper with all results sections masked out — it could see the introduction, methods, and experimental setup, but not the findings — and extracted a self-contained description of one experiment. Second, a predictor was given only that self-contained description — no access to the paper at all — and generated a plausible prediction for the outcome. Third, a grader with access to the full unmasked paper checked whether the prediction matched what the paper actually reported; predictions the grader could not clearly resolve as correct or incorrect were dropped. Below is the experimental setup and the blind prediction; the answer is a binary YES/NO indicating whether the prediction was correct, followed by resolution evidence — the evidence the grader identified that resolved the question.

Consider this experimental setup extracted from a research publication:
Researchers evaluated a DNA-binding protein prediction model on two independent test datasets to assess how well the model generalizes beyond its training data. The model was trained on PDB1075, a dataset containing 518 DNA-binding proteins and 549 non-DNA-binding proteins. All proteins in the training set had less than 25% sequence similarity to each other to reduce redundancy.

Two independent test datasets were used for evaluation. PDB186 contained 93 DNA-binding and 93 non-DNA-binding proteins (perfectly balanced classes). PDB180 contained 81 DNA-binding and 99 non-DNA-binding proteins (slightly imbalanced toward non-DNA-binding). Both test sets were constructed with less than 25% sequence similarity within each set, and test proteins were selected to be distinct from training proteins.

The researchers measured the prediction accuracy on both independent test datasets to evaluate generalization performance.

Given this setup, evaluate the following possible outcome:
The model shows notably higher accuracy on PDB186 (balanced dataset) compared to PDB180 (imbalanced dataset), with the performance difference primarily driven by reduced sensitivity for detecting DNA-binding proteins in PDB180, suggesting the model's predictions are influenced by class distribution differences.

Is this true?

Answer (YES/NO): NO